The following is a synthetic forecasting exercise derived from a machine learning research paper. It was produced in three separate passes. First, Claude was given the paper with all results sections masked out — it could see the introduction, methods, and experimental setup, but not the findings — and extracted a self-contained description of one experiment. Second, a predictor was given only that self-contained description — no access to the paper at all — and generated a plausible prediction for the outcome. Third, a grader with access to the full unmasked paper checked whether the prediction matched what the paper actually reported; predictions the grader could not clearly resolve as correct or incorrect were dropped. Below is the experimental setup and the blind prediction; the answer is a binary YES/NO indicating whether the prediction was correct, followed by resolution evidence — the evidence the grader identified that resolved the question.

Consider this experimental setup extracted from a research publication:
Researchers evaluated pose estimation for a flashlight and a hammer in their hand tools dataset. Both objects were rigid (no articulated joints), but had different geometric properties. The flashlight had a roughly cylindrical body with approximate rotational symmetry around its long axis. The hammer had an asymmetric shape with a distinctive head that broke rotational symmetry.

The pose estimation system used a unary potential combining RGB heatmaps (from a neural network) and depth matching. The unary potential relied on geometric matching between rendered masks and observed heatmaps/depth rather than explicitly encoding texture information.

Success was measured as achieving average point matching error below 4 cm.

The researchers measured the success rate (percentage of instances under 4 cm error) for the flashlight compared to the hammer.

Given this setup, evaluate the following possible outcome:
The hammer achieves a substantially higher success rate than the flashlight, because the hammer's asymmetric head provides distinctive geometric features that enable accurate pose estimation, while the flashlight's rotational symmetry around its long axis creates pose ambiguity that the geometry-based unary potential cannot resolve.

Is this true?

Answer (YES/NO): YES